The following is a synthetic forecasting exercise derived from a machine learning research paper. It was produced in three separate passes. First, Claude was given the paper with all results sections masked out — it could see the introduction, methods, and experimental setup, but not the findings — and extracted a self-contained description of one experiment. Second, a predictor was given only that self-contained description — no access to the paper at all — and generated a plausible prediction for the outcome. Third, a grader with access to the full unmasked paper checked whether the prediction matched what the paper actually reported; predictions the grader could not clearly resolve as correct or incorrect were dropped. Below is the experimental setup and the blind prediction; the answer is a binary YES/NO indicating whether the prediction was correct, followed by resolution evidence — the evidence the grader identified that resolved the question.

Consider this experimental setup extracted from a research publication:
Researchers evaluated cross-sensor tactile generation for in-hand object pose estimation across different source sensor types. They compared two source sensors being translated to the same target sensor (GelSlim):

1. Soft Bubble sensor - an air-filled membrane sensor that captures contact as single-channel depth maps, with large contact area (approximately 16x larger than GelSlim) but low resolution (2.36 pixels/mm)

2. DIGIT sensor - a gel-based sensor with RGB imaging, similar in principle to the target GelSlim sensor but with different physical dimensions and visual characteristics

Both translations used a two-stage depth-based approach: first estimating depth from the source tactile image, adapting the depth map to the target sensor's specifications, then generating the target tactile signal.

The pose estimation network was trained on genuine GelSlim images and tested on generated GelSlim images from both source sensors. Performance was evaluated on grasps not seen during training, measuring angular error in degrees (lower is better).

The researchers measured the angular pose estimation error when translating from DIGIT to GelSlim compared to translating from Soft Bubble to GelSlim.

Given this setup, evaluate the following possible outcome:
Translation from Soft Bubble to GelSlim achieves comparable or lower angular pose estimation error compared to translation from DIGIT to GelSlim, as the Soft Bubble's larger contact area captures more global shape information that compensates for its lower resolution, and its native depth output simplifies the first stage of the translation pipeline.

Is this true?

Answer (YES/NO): YES